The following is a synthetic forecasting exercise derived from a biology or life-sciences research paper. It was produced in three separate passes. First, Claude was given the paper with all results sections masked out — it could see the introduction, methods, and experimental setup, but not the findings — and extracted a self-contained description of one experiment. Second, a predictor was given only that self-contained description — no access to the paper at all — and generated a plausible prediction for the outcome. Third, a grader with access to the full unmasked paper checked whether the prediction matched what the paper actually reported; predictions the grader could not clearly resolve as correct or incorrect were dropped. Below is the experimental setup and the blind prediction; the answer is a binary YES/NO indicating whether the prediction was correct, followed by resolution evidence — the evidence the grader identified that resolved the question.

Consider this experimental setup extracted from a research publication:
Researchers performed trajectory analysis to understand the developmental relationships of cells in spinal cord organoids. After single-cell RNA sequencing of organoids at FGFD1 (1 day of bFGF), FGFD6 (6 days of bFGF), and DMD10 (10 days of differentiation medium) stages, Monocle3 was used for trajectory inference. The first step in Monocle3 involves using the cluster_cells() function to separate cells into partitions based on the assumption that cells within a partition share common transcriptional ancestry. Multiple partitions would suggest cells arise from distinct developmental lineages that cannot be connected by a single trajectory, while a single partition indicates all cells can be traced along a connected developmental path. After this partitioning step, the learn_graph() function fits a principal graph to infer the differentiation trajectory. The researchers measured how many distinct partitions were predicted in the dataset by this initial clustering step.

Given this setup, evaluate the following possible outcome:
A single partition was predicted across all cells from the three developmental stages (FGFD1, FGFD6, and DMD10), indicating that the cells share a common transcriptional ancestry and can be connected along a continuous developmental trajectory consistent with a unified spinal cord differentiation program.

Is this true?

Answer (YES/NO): YES